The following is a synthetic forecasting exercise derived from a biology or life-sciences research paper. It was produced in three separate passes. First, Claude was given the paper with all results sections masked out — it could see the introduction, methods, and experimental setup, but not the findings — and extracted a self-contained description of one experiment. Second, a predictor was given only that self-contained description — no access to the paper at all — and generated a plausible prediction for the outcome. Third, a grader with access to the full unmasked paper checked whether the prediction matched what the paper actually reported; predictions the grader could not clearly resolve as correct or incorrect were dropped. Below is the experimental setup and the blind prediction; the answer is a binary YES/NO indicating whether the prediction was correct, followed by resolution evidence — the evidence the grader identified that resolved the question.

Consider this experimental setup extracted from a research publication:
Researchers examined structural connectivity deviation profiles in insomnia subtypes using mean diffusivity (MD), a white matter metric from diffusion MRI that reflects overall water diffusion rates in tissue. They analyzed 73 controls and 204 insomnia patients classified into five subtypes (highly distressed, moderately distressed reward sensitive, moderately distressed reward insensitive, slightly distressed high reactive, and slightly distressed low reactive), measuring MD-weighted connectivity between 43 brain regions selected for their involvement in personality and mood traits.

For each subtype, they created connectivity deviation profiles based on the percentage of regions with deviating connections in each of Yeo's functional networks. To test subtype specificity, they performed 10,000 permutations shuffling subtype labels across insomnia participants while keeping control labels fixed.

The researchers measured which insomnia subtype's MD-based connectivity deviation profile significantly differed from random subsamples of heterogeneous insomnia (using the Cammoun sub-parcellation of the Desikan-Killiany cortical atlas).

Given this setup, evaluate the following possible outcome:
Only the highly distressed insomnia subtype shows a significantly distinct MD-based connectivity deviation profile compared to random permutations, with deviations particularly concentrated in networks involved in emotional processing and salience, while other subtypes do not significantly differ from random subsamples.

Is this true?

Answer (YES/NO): NO